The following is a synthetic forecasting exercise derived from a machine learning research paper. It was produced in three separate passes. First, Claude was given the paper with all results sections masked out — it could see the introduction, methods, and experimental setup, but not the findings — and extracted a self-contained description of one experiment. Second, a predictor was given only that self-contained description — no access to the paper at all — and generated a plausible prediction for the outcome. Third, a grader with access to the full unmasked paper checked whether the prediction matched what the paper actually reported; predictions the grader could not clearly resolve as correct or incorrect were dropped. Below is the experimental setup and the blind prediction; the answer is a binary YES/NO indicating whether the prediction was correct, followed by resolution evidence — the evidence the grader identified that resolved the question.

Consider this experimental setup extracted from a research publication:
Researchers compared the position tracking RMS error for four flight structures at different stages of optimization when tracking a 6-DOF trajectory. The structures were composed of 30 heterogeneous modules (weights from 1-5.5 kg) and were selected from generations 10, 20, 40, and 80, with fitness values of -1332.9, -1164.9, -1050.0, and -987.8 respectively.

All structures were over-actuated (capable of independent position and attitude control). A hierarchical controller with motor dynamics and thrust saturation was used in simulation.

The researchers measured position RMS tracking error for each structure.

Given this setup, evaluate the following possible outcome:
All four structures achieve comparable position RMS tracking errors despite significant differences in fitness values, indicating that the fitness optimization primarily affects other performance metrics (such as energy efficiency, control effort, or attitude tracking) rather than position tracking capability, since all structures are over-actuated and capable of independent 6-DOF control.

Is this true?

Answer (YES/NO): YES